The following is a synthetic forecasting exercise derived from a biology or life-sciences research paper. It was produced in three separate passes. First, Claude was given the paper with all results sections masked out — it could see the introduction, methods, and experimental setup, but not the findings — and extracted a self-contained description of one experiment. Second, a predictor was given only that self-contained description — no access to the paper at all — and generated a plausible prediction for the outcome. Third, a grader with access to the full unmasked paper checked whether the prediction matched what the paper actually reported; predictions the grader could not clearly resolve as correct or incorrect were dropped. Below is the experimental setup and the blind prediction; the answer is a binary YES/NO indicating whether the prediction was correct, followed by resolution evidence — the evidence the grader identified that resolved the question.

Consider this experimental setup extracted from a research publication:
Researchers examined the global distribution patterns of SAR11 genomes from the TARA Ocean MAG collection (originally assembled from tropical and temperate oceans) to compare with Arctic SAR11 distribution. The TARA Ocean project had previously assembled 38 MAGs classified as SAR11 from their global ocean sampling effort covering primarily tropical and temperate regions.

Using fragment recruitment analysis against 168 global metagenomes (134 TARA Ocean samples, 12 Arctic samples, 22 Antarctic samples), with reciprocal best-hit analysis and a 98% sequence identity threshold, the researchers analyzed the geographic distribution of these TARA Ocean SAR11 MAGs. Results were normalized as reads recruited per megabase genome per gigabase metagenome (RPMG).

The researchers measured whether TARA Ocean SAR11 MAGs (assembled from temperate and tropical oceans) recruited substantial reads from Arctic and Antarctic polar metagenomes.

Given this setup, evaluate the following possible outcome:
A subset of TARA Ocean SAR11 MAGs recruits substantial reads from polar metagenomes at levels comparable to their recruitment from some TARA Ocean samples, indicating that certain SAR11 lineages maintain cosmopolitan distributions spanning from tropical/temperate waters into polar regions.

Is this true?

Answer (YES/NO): NO